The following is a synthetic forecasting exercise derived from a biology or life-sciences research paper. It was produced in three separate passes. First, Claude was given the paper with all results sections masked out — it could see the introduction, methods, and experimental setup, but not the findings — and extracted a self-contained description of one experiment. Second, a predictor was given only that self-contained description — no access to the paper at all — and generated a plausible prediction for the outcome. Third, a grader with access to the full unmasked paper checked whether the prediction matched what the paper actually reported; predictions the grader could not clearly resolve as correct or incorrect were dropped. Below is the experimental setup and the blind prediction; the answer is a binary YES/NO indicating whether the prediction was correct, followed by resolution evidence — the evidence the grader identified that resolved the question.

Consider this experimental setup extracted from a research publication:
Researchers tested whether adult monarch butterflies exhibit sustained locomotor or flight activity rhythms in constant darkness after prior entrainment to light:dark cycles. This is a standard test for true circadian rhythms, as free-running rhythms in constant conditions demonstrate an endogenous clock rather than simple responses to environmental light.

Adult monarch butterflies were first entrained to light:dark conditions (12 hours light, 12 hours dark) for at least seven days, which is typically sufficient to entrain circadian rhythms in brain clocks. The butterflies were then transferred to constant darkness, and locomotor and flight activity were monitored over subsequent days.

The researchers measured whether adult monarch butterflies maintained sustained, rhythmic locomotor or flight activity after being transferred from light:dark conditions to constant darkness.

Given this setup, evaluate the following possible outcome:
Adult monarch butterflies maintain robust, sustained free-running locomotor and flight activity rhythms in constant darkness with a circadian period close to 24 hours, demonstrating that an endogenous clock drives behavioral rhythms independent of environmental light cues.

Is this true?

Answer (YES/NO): NO